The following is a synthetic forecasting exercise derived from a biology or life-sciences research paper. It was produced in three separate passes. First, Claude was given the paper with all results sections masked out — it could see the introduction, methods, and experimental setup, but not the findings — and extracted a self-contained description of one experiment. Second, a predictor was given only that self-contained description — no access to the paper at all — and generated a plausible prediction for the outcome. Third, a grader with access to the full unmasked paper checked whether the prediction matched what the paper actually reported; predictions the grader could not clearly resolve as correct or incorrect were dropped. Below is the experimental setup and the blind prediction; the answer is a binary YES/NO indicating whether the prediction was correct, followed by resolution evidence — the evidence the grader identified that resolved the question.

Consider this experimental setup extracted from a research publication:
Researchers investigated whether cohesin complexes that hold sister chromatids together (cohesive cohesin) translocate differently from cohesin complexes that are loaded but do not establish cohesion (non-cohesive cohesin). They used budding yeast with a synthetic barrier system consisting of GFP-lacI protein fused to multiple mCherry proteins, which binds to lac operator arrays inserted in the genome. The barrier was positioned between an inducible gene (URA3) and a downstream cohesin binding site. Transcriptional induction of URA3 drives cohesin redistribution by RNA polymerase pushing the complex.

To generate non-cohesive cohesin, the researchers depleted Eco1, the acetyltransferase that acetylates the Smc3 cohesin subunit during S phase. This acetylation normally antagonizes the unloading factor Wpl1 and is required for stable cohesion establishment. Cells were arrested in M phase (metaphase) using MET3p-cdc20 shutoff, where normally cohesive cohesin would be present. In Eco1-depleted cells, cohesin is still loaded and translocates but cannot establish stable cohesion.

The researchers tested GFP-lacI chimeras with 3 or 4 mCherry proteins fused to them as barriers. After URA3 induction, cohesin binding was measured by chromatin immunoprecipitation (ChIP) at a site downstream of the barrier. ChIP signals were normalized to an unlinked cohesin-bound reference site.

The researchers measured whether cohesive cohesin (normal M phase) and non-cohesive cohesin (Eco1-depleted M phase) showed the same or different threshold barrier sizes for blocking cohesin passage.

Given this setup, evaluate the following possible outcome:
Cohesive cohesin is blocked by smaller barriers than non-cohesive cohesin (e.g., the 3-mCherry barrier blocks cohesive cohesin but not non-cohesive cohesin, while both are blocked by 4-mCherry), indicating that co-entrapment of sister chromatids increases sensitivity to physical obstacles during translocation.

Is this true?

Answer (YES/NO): NO